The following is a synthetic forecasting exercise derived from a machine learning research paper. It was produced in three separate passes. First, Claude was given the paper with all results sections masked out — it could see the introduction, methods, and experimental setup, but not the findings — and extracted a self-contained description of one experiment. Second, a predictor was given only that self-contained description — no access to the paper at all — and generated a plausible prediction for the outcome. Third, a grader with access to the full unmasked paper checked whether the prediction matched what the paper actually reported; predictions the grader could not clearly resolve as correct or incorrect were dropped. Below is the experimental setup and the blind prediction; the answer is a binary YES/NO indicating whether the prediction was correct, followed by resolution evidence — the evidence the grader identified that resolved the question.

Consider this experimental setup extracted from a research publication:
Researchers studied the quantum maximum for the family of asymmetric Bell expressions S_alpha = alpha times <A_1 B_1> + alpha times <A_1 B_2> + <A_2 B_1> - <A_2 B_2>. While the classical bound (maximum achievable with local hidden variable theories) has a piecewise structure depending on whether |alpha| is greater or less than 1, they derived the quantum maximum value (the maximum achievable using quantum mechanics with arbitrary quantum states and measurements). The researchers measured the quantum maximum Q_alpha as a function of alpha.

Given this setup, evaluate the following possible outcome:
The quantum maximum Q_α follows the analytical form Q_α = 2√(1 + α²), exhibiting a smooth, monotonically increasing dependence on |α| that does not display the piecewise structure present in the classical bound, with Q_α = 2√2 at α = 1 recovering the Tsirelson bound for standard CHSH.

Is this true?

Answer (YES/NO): YES